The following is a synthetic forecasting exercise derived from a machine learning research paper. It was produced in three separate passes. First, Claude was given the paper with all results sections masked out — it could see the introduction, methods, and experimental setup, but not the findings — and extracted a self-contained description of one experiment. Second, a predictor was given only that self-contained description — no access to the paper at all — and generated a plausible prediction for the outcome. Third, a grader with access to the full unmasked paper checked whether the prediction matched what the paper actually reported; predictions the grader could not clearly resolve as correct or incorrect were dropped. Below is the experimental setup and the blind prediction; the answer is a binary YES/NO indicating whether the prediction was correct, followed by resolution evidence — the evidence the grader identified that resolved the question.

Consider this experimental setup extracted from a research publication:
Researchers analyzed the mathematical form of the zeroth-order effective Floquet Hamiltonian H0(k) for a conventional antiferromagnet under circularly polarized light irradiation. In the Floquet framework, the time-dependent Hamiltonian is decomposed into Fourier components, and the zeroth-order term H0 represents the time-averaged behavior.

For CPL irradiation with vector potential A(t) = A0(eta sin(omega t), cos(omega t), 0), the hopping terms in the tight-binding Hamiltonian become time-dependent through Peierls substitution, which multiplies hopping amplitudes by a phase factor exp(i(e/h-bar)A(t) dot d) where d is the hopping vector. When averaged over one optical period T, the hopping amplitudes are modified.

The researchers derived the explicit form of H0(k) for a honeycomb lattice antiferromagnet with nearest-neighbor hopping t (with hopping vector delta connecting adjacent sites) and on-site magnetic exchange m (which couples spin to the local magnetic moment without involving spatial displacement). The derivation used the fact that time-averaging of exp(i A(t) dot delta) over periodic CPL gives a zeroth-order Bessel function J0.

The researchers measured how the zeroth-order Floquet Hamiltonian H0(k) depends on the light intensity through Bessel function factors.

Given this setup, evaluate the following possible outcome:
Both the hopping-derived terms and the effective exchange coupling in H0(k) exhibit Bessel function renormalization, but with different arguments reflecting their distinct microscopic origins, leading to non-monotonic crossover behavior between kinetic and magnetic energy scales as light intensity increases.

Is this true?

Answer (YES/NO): NO